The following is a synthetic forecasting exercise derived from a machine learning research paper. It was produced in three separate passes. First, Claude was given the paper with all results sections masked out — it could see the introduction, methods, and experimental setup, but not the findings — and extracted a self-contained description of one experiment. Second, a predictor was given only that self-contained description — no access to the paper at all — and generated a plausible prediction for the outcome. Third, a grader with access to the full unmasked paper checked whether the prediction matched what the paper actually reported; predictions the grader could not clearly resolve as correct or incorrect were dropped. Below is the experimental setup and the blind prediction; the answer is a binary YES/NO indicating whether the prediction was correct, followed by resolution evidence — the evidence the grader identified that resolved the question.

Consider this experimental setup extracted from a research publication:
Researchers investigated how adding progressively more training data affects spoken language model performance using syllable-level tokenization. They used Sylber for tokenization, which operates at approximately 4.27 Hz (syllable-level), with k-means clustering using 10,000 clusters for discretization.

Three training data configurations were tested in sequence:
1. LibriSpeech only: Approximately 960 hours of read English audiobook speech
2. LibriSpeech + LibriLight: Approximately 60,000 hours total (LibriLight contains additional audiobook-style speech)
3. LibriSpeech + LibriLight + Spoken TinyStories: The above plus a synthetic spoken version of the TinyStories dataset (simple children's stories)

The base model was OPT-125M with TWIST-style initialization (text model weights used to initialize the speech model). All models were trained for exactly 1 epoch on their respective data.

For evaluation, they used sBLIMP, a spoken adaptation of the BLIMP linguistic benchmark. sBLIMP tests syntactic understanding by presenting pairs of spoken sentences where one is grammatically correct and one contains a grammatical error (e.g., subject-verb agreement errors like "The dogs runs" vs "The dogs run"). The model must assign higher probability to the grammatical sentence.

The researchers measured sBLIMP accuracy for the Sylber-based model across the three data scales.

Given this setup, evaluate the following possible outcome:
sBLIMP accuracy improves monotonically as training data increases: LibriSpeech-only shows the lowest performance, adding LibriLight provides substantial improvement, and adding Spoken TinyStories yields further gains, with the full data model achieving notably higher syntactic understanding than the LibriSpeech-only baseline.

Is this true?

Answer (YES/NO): NO